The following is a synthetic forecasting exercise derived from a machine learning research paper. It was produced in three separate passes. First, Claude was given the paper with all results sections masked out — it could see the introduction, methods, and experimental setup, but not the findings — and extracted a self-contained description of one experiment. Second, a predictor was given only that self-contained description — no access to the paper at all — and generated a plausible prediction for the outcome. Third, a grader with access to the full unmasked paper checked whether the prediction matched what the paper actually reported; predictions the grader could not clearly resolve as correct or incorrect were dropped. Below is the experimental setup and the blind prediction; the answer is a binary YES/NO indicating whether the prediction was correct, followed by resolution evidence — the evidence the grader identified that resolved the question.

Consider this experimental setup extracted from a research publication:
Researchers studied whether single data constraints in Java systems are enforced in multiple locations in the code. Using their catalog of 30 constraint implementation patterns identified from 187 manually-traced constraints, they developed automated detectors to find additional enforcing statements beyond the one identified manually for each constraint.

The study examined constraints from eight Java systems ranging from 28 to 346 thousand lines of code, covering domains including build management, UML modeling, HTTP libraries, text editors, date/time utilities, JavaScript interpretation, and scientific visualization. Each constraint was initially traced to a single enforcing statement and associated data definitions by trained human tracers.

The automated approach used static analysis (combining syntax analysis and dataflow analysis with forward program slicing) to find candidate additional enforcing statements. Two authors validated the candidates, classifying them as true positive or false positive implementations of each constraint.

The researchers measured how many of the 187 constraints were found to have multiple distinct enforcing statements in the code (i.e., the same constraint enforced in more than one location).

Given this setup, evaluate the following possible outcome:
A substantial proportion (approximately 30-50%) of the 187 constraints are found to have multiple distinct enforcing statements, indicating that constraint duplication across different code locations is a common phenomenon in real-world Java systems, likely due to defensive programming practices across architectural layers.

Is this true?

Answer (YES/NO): YES